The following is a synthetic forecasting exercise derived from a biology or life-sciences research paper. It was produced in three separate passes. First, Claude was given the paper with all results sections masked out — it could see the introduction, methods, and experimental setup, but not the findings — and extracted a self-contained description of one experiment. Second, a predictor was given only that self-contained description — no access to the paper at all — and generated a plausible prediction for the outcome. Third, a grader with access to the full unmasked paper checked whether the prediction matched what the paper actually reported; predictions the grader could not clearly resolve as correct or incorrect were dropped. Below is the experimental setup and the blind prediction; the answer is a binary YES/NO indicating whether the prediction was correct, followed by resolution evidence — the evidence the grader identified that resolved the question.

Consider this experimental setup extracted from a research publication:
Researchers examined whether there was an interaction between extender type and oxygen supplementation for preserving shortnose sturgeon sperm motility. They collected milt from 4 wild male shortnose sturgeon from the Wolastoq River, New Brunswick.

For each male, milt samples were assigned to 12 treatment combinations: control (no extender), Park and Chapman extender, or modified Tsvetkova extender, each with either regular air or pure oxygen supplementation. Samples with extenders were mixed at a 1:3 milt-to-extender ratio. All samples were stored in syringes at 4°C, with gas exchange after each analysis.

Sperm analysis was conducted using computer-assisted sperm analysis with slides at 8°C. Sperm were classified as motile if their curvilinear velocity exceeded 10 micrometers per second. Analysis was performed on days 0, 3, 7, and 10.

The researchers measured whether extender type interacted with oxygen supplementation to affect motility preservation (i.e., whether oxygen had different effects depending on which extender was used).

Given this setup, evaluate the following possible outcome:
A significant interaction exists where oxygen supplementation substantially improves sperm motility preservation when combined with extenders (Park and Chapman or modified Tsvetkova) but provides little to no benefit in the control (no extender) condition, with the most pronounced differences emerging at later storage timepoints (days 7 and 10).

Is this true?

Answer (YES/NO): NO